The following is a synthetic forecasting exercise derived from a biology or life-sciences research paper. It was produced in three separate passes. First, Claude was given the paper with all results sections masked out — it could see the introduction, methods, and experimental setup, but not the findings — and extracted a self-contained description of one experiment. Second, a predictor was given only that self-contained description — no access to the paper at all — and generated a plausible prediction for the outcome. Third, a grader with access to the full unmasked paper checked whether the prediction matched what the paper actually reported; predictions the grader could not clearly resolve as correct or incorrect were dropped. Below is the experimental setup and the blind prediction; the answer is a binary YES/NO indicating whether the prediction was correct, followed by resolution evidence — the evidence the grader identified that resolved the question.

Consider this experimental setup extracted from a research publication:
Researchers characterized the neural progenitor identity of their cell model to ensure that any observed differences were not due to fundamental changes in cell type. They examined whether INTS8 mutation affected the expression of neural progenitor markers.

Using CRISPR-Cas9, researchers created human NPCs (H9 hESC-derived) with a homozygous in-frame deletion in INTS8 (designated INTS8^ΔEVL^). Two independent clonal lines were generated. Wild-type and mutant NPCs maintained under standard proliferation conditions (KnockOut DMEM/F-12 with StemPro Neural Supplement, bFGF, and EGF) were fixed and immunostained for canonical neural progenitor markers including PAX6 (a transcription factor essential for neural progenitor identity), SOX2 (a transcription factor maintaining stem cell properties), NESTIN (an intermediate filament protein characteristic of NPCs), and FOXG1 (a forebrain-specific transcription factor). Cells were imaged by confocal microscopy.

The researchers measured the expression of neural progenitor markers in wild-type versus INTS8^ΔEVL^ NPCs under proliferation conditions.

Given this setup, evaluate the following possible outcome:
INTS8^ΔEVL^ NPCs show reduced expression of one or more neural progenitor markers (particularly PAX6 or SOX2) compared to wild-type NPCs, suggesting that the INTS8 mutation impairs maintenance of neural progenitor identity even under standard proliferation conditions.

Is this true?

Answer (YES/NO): NO